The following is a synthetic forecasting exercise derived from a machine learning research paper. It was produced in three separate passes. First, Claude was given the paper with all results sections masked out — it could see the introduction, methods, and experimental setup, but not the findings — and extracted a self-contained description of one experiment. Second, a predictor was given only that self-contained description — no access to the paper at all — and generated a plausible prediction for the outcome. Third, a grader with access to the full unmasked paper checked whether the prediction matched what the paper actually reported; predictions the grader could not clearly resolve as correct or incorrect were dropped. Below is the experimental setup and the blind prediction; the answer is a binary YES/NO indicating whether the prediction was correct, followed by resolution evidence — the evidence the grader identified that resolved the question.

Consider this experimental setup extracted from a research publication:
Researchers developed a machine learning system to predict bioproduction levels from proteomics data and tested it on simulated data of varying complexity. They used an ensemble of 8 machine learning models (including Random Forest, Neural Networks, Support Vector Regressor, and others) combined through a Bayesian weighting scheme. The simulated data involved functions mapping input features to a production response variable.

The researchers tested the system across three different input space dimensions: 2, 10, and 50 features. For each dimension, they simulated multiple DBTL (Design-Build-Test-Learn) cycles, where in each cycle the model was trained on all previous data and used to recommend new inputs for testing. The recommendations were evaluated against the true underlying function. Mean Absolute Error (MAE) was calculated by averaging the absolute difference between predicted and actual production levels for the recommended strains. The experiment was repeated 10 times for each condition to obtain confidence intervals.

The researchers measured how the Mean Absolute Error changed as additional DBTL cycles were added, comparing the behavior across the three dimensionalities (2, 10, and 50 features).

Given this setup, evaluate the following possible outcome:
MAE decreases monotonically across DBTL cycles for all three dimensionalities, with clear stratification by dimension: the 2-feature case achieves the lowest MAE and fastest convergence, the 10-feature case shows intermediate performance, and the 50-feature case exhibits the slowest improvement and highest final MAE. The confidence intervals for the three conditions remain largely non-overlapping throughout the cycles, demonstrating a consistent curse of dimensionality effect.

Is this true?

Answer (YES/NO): NO